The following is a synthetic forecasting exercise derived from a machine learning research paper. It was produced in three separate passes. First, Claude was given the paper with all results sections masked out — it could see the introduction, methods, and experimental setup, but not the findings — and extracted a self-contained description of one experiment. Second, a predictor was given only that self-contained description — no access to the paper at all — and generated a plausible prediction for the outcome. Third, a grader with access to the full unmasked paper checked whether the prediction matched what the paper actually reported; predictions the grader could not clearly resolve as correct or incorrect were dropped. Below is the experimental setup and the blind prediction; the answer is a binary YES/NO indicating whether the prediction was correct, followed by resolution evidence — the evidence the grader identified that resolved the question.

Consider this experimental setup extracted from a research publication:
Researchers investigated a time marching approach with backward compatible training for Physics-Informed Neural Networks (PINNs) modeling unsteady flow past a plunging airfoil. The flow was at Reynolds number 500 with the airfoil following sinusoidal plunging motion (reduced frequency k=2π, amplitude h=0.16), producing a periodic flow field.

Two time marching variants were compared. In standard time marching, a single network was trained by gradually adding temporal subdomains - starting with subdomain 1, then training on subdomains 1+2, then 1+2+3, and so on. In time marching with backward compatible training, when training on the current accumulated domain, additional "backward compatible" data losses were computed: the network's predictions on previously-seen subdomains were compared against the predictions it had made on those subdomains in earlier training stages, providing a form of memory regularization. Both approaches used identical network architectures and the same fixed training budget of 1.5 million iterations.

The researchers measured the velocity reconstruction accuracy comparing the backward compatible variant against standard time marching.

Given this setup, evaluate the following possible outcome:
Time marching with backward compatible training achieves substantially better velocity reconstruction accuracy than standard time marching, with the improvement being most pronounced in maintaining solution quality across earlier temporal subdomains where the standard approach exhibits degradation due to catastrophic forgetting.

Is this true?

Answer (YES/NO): NO